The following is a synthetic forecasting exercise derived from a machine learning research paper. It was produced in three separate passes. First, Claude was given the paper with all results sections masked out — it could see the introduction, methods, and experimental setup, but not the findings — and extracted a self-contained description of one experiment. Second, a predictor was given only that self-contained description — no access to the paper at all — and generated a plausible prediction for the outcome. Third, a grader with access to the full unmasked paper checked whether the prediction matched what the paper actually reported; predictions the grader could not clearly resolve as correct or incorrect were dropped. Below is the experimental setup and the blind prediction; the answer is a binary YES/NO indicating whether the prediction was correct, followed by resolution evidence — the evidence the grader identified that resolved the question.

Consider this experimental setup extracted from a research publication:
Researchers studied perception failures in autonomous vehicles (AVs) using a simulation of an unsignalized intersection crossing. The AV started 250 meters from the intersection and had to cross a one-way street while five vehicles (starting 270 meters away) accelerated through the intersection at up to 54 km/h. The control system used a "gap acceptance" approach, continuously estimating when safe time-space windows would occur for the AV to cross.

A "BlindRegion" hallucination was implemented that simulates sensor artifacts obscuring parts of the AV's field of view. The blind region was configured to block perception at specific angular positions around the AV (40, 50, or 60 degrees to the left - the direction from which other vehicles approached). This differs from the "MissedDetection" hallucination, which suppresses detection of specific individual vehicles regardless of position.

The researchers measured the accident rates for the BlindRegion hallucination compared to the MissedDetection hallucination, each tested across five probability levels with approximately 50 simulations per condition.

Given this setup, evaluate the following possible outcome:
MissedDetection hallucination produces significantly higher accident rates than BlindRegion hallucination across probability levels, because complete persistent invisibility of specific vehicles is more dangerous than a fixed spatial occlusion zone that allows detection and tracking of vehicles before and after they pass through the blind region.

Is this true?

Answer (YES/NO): NO